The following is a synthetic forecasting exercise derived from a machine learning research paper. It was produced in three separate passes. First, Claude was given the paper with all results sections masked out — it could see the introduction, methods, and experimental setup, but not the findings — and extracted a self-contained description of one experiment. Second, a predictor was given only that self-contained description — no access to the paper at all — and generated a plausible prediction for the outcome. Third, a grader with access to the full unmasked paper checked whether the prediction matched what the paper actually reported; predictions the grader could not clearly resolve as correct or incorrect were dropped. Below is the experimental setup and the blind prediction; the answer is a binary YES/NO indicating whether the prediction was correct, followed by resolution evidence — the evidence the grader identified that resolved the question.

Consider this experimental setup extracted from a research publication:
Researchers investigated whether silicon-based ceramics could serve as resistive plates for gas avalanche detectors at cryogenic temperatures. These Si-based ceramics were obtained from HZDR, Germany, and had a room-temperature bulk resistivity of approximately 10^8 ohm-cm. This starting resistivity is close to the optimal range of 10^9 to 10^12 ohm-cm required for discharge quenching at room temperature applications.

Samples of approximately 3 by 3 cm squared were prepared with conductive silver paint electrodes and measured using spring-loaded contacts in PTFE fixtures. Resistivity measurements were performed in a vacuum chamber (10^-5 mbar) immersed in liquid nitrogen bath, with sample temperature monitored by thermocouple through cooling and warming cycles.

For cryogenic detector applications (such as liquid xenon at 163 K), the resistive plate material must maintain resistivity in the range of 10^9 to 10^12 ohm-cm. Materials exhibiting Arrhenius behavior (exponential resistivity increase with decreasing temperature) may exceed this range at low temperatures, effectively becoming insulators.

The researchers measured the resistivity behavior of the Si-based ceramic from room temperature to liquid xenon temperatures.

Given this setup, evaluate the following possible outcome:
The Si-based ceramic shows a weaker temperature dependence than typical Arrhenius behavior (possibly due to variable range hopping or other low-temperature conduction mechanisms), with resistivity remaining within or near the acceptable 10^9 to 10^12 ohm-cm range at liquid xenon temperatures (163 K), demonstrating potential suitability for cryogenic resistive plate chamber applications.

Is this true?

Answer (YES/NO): NO